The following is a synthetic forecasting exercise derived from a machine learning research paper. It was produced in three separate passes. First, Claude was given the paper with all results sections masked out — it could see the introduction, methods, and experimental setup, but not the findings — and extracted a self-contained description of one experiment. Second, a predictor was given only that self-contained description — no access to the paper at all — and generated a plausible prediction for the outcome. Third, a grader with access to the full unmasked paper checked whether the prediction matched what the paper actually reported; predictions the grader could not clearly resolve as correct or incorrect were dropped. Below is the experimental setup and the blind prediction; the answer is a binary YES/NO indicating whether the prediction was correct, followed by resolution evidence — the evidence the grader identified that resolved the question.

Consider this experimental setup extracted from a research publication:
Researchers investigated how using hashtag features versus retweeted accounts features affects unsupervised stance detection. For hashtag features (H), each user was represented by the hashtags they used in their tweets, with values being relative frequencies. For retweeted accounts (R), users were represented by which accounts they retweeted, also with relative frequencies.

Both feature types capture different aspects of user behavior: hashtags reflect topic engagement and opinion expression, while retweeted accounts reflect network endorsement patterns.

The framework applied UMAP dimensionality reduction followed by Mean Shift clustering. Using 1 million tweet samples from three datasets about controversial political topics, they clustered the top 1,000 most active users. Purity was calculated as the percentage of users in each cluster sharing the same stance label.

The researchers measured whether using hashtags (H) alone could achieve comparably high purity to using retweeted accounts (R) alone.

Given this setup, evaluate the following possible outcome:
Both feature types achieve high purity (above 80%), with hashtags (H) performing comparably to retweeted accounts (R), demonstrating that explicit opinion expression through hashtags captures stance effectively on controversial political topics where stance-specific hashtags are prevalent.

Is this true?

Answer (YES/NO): NO